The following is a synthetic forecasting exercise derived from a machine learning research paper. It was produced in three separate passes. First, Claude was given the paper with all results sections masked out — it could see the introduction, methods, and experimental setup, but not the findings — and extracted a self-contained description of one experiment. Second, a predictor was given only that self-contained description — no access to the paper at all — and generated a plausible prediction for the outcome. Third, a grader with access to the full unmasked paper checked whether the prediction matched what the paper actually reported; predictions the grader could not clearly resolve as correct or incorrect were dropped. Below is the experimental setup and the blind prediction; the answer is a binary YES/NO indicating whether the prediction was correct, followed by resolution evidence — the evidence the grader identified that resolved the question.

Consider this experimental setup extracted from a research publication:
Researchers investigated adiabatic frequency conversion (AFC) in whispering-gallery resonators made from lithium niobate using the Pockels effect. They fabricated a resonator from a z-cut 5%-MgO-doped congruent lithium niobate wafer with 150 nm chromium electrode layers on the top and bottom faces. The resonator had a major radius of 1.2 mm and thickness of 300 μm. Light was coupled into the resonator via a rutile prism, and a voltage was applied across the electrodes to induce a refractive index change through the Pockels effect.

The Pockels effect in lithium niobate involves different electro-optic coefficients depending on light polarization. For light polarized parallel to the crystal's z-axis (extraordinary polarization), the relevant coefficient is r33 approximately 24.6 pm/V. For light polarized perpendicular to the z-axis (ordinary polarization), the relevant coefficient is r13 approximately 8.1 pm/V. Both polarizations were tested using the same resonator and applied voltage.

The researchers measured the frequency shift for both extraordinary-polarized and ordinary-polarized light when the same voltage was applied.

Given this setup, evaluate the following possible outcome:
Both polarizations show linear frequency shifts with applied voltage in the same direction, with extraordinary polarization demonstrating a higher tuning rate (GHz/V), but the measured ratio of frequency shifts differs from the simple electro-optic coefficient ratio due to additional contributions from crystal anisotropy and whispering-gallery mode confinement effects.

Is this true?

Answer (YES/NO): NO